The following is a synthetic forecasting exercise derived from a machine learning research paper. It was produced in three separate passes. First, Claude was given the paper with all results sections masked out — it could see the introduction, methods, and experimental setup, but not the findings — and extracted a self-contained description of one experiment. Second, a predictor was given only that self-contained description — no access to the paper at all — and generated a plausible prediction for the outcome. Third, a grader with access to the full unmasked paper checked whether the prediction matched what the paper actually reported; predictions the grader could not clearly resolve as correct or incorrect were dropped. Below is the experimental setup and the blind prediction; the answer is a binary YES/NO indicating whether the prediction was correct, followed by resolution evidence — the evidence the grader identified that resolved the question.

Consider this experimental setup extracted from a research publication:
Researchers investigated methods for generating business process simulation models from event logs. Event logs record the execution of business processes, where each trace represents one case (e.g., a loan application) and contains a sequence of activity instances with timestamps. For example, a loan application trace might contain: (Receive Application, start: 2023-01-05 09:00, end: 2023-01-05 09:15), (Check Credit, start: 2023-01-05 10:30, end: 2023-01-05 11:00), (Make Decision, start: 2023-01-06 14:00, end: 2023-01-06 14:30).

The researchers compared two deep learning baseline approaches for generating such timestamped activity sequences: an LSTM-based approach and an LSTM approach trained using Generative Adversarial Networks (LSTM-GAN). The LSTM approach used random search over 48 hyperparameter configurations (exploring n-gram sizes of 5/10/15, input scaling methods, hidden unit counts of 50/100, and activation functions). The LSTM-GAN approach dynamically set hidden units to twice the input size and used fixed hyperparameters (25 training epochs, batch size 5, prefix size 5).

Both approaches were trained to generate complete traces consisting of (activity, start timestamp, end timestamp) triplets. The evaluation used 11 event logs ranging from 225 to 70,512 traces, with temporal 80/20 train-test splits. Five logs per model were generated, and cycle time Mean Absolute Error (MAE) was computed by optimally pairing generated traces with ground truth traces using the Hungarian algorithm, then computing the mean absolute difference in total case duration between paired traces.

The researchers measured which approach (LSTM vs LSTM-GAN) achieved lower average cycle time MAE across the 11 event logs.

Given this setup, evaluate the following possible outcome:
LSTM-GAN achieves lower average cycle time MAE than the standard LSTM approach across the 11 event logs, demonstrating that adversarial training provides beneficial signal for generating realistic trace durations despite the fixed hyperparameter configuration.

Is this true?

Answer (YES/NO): NO